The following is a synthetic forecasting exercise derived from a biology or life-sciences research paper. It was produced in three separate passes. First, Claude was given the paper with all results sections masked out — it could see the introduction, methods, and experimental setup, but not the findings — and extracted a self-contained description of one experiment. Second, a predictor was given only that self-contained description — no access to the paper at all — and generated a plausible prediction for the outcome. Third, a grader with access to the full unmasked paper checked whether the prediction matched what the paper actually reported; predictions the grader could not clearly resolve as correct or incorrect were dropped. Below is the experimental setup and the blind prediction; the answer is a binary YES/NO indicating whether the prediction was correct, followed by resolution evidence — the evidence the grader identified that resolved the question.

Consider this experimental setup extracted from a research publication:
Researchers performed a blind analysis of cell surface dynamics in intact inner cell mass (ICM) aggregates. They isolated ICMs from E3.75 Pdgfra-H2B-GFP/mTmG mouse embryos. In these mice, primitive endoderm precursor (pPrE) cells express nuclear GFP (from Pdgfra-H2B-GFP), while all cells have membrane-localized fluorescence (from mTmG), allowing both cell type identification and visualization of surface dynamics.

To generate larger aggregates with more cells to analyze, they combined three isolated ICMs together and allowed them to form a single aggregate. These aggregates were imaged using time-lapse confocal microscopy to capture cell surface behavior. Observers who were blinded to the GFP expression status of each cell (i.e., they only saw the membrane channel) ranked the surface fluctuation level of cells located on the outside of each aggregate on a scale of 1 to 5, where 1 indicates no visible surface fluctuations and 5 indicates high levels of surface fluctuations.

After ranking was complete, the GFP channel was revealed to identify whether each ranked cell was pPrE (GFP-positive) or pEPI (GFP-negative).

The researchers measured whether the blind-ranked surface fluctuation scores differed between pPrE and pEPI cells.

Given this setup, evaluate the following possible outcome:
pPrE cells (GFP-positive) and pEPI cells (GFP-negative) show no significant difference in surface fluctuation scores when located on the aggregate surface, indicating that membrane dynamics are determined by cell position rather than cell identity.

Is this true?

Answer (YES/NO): NO